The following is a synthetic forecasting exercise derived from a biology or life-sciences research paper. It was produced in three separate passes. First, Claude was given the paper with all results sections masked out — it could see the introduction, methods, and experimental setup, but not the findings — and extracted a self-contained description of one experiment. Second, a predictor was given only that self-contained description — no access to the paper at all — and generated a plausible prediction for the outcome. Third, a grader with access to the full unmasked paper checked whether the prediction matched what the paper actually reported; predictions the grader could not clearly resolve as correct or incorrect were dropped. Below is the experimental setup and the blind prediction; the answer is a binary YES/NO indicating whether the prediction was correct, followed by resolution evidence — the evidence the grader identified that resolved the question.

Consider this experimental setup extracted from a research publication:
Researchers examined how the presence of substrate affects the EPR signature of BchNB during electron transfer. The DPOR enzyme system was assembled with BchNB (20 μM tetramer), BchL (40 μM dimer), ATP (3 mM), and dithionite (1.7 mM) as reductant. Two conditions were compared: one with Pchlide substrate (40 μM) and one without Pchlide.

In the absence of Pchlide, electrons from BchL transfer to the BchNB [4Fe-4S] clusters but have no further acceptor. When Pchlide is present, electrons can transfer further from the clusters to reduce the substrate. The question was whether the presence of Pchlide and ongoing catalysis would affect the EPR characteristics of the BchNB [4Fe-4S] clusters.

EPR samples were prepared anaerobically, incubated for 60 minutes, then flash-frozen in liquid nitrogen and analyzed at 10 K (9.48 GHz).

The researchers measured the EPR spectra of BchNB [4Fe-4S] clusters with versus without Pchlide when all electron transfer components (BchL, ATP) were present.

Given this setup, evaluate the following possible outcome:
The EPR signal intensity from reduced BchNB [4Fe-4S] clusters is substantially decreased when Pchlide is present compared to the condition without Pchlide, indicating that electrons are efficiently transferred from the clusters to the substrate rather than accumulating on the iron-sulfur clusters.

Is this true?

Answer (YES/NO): NO